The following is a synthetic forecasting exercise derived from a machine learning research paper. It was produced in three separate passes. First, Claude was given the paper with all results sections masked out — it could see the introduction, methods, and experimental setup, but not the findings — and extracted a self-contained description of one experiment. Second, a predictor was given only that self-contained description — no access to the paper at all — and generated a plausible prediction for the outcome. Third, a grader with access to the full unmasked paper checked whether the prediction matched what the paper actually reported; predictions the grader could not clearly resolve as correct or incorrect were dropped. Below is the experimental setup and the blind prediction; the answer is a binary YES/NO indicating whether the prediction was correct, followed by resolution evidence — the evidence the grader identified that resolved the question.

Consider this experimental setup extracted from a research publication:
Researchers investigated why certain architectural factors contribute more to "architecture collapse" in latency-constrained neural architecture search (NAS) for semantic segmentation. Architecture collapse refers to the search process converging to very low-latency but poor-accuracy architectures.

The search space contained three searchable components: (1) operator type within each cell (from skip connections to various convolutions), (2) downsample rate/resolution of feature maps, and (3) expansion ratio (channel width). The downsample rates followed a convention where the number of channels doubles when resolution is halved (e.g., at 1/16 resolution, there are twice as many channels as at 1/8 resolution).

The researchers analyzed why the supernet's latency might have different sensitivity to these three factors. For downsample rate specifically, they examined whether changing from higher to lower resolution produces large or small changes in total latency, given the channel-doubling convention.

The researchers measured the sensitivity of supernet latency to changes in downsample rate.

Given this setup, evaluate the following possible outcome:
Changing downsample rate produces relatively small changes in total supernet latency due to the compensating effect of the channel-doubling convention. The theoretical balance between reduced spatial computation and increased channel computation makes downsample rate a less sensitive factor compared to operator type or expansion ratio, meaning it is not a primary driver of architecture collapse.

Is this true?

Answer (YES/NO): YES